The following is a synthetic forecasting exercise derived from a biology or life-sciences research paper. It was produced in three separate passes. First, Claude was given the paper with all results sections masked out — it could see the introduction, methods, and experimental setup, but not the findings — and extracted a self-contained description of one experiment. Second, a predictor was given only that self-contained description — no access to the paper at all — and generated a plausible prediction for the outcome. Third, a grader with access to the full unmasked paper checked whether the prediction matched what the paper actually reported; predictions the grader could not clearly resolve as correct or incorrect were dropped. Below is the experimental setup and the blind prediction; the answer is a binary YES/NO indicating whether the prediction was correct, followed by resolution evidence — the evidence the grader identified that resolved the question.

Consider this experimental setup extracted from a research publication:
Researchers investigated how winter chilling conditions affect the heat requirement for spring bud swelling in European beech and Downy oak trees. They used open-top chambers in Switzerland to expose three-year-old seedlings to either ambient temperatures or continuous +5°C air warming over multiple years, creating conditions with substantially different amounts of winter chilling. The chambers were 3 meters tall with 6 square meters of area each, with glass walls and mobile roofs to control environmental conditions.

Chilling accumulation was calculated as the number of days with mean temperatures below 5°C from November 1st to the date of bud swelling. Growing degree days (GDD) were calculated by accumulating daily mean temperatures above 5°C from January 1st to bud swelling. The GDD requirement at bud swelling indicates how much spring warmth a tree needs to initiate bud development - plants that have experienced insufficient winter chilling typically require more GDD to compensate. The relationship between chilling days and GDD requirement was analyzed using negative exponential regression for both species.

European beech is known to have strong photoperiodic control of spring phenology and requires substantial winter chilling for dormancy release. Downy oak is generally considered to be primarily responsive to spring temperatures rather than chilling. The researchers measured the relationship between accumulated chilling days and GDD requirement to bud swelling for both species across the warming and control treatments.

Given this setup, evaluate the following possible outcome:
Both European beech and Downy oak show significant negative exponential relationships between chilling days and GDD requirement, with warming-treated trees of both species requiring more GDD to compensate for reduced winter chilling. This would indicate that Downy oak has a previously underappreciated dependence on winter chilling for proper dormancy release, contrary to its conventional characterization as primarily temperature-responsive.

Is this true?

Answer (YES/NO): YES